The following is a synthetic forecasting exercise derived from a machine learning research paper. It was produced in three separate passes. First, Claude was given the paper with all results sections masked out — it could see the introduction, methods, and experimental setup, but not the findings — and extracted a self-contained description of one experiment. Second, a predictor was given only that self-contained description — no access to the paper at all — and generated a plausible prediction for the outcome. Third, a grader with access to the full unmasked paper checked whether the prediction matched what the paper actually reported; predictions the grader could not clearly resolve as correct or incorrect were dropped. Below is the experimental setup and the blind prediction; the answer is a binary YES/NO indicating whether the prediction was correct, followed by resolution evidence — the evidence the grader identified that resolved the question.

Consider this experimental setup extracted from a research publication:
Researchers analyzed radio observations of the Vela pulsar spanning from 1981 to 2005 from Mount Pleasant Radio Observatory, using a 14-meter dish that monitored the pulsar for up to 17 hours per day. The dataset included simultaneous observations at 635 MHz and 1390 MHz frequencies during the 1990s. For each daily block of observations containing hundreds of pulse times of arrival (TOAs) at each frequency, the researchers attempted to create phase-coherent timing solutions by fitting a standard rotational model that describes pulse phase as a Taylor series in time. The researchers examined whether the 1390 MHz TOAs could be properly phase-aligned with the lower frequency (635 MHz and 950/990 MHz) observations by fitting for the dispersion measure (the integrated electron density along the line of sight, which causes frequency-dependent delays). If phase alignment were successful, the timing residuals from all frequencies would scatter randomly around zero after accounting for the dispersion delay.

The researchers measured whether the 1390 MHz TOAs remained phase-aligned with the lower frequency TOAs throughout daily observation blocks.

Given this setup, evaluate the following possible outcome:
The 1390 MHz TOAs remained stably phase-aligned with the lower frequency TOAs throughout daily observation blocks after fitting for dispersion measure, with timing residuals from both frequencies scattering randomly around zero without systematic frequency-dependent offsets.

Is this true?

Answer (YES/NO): NO